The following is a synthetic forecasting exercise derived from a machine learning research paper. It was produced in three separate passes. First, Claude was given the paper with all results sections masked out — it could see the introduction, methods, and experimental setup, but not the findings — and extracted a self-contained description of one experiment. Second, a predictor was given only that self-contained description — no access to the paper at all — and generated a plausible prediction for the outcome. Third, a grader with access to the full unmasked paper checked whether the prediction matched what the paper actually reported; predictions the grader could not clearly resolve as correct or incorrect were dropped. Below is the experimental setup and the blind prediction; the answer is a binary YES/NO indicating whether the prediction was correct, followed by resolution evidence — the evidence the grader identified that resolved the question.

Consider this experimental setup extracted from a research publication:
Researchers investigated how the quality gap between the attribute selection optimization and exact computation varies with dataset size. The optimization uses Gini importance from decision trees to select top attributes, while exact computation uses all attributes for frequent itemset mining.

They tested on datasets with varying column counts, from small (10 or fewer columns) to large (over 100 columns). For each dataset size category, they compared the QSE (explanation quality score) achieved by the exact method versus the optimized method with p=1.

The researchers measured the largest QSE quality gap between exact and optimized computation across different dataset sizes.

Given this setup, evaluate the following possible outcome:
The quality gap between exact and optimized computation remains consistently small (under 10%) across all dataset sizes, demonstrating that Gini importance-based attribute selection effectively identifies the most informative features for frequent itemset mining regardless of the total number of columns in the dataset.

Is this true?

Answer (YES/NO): YES